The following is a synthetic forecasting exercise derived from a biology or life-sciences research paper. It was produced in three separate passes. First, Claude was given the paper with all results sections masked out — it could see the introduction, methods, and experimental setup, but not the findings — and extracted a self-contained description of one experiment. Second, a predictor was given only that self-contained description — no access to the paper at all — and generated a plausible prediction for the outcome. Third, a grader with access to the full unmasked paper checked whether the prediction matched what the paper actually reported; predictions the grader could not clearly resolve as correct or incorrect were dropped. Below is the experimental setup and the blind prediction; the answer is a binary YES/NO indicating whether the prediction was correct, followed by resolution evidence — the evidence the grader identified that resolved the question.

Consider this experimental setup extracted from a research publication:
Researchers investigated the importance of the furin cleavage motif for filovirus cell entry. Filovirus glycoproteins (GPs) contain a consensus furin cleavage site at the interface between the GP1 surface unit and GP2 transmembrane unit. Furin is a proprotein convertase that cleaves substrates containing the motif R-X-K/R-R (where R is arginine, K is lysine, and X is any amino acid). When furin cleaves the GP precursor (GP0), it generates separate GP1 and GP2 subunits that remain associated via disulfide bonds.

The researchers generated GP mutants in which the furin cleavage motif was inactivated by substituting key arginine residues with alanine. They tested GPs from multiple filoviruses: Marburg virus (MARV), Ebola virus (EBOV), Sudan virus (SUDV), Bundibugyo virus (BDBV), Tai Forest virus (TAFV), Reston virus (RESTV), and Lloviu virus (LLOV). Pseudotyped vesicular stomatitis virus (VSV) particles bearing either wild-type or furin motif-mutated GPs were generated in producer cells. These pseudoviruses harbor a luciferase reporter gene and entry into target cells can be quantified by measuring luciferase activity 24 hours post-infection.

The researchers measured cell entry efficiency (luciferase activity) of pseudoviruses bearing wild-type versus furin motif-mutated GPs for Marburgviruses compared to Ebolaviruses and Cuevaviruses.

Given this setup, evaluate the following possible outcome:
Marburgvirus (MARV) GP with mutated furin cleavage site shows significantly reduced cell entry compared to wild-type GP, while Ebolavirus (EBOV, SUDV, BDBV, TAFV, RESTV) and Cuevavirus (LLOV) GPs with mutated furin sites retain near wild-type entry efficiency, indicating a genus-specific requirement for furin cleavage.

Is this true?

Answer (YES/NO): YES